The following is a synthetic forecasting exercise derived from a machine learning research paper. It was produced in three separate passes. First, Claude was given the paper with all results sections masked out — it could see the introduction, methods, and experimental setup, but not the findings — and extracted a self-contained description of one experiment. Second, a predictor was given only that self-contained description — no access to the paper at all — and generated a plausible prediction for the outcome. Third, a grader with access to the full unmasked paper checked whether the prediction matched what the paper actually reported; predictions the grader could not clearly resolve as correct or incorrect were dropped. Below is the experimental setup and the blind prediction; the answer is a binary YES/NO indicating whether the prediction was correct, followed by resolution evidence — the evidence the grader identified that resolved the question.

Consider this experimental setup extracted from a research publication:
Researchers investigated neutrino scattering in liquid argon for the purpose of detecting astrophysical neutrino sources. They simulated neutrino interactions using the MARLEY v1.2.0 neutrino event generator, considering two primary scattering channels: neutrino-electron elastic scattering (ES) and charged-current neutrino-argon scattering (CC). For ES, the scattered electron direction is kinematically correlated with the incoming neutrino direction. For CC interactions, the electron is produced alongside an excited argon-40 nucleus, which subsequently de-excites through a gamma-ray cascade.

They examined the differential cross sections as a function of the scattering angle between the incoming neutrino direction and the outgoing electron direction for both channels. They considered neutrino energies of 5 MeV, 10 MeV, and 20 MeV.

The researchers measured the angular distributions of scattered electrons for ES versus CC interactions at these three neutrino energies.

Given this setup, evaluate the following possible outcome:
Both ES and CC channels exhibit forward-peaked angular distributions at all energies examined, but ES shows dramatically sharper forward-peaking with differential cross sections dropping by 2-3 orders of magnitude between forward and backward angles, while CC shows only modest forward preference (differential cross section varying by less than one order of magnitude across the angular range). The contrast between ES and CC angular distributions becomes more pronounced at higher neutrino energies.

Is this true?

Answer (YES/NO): NO